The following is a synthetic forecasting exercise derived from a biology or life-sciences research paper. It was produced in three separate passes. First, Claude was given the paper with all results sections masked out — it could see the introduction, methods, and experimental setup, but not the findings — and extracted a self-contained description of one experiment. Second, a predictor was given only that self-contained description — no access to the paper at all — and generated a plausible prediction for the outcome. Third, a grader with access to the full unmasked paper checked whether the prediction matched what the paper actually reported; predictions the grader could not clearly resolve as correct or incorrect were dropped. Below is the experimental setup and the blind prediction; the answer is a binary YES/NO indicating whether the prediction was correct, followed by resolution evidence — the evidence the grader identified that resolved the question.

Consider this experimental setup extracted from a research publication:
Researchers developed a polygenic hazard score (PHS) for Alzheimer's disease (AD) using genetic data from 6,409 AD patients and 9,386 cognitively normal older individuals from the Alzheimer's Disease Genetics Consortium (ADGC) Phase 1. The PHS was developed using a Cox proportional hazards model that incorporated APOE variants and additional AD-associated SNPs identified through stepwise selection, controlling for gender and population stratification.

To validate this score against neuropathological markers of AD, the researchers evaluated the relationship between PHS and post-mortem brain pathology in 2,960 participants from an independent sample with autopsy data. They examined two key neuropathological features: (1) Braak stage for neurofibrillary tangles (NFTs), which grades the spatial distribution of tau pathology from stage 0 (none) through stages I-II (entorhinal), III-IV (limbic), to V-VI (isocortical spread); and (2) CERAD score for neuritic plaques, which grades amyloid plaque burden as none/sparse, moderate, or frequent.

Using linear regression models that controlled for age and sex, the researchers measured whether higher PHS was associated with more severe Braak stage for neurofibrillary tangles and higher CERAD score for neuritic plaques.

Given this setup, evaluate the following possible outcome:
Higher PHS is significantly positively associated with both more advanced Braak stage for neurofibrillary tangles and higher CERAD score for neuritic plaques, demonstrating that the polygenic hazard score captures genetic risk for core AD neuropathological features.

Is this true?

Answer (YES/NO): YES